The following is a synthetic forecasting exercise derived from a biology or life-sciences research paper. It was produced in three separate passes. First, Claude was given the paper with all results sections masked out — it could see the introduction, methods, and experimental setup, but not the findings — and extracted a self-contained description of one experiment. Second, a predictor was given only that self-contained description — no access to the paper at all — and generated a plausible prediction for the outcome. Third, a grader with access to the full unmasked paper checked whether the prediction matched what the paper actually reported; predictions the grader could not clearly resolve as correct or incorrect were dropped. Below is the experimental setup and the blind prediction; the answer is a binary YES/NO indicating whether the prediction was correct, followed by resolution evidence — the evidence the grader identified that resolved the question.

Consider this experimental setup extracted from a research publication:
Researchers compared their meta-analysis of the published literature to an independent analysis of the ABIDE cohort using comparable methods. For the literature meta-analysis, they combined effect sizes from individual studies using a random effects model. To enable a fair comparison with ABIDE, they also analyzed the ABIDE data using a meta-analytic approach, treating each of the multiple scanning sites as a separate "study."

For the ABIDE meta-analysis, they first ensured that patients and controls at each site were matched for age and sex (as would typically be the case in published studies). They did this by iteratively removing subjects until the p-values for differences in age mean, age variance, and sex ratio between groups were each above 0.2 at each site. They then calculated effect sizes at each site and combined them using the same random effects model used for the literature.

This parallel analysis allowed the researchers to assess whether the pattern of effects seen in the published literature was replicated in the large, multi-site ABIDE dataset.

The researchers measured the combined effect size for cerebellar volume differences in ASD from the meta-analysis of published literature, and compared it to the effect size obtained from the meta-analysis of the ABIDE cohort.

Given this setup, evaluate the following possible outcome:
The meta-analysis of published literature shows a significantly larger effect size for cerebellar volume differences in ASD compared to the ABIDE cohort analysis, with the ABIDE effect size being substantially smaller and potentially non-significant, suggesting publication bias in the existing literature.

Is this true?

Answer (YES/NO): YES